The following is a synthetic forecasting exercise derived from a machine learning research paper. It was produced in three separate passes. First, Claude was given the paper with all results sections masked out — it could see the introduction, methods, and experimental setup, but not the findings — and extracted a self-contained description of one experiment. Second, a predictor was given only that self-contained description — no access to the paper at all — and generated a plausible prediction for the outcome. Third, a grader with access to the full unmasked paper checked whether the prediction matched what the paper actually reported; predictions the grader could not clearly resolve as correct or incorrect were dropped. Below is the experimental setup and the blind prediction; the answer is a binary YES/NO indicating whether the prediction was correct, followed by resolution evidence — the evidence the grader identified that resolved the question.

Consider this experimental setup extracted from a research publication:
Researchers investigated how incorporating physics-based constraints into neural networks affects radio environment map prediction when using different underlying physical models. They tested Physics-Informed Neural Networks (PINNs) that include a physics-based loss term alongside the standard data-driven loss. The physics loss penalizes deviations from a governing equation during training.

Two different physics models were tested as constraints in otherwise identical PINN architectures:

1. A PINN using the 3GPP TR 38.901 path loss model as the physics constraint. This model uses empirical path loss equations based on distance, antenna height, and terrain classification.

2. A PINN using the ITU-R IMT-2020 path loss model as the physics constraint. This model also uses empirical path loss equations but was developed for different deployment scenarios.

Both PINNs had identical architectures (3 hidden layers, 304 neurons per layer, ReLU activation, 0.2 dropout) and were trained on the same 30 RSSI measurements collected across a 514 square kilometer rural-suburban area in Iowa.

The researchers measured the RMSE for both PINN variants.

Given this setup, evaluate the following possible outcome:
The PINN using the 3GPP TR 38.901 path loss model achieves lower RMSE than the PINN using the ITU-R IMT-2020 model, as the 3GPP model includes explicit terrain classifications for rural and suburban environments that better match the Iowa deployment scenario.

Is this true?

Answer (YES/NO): NO